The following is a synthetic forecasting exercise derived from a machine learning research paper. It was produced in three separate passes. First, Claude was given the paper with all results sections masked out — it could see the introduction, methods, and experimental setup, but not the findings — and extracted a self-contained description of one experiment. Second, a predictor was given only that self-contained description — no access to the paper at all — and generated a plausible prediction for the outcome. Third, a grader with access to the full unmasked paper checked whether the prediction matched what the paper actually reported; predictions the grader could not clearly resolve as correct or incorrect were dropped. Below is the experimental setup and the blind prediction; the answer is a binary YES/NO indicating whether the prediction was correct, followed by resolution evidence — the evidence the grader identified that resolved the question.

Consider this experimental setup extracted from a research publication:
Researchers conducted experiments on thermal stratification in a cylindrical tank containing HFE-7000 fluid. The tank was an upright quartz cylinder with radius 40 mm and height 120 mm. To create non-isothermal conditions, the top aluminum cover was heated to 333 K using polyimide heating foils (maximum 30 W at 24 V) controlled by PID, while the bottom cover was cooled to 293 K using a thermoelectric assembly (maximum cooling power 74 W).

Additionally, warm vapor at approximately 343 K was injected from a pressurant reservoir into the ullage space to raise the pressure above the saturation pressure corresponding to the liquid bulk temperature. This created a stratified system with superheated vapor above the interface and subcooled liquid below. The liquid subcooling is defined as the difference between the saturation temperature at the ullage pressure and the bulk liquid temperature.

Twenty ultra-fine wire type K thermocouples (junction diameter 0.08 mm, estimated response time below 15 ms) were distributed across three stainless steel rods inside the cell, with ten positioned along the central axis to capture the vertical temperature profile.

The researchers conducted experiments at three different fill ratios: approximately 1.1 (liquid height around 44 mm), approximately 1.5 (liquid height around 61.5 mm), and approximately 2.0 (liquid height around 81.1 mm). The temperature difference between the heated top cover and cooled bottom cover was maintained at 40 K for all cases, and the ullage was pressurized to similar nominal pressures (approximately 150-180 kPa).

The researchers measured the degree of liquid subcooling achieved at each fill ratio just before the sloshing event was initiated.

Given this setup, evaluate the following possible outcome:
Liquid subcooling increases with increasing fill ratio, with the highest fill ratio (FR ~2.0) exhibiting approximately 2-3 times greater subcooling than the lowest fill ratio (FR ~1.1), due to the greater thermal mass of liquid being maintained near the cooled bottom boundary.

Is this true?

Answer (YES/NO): NO